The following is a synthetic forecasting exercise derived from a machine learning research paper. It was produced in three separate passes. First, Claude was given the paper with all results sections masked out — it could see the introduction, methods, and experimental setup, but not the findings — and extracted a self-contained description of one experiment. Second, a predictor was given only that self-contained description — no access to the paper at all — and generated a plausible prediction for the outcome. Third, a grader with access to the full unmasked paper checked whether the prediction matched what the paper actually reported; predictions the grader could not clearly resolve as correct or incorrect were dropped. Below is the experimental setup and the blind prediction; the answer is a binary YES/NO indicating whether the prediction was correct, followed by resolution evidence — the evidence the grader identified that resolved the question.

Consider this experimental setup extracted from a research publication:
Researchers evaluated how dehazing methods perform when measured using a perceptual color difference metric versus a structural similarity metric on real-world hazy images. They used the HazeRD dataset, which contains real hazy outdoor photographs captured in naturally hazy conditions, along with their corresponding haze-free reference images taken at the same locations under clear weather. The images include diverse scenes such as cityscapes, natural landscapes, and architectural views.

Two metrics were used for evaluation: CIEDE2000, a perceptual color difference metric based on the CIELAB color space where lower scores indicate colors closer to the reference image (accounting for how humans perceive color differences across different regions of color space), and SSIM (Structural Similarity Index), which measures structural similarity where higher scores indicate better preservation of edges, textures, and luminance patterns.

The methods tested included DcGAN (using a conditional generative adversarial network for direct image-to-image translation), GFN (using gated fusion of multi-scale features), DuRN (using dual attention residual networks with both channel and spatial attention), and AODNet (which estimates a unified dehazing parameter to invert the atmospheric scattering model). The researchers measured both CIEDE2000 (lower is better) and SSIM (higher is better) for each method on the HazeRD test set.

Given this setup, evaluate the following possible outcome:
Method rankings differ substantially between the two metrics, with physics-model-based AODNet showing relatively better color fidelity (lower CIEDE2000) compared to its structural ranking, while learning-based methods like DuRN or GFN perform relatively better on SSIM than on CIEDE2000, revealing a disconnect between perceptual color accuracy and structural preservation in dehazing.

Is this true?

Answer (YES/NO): NO